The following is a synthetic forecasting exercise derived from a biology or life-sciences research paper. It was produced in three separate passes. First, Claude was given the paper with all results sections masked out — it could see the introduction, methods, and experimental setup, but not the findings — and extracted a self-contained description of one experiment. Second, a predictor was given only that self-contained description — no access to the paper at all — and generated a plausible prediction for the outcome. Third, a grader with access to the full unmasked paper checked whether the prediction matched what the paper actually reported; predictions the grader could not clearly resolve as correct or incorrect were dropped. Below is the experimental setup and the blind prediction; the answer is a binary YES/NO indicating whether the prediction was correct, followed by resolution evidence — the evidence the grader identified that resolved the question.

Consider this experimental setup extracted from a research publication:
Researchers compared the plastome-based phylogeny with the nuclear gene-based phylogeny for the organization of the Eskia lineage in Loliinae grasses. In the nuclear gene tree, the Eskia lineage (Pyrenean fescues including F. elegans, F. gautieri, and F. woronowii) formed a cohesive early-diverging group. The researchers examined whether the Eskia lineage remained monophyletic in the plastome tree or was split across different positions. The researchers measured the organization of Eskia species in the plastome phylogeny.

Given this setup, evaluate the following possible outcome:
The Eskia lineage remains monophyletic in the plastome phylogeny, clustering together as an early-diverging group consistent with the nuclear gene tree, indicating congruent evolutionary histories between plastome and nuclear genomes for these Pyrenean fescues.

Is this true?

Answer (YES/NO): NO